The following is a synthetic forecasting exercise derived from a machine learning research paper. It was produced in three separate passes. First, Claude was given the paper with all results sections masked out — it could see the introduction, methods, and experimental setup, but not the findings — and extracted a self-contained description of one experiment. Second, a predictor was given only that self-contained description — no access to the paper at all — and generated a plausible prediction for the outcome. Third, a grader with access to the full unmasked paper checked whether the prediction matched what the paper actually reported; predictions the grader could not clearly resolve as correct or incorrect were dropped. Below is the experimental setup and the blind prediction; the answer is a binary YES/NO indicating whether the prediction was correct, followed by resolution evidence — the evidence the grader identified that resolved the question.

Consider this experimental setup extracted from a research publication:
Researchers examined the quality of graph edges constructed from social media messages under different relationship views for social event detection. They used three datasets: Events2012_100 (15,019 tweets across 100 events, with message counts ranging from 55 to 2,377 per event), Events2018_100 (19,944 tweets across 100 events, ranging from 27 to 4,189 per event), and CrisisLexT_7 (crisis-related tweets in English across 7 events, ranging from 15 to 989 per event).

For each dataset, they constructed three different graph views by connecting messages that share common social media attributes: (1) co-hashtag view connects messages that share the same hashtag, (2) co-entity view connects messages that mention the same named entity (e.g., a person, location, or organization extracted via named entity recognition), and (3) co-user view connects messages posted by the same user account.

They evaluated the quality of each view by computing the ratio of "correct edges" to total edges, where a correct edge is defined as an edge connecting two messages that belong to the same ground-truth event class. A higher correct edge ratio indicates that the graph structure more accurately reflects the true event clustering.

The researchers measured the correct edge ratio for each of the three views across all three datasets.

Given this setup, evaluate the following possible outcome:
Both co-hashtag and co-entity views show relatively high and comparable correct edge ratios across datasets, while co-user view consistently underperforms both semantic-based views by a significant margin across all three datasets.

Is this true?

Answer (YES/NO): NO